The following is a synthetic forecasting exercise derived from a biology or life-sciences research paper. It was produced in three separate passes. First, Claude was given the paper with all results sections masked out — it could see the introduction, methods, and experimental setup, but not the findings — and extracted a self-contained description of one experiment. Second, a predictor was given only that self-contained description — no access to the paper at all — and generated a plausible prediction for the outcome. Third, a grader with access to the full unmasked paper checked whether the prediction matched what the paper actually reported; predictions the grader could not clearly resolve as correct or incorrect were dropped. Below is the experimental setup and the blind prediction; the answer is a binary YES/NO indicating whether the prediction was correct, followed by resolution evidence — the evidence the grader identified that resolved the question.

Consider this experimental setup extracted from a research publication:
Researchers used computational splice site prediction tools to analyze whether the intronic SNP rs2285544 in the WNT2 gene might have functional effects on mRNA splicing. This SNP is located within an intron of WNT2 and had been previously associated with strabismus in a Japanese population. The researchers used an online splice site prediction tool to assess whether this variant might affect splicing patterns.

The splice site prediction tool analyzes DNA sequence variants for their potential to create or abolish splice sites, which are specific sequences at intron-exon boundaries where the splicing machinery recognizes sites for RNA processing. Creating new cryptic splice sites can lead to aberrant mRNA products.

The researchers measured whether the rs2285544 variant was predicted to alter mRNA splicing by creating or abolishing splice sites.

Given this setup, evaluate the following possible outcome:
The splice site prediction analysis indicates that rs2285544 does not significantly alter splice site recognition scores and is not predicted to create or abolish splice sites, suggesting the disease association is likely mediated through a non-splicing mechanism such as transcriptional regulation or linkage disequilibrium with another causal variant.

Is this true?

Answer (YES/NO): NO